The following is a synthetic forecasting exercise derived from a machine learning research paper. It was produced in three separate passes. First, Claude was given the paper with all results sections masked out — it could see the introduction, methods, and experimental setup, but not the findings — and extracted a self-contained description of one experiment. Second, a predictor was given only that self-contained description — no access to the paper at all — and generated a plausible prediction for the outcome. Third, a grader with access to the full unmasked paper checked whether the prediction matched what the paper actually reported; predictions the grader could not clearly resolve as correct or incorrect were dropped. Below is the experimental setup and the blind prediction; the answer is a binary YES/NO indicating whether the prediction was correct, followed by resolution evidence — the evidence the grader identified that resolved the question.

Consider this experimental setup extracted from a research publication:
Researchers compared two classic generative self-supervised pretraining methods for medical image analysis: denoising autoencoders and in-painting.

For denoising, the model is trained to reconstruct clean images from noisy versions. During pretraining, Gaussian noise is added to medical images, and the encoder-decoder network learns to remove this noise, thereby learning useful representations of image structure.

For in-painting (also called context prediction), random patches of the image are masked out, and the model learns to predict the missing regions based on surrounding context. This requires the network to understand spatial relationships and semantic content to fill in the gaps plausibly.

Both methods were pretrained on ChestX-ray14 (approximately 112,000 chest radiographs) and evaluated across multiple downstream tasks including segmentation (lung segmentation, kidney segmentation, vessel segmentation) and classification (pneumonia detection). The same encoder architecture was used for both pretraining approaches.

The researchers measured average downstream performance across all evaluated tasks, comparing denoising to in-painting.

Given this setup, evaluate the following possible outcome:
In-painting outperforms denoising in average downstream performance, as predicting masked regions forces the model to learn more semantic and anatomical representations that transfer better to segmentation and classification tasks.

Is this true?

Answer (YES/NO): YES